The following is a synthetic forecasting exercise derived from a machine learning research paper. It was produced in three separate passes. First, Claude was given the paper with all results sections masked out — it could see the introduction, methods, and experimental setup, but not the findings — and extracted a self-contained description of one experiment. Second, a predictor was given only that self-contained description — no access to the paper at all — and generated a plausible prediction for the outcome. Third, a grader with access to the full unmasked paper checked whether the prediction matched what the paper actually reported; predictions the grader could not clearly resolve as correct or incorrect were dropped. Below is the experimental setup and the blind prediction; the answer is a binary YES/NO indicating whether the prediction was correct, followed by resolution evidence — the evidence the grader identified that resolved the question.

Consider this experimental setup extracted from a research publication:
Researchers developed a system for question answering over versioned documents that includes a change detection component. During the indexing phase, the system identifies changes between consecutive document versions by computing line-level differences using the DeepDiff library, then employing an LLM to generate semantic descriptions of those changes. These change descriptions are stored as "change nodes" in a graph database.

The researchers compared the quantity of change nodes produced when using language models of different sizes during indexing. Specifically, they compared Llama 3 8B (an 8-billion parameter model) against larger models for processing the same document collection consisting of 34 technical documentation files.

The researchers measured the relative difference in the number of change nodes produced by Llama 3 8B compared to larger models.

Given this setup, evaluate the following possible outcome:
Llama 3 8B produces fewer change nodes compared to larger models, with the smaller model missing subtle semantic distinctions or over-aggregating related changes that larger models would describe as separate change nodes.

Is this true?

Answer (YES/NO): YES